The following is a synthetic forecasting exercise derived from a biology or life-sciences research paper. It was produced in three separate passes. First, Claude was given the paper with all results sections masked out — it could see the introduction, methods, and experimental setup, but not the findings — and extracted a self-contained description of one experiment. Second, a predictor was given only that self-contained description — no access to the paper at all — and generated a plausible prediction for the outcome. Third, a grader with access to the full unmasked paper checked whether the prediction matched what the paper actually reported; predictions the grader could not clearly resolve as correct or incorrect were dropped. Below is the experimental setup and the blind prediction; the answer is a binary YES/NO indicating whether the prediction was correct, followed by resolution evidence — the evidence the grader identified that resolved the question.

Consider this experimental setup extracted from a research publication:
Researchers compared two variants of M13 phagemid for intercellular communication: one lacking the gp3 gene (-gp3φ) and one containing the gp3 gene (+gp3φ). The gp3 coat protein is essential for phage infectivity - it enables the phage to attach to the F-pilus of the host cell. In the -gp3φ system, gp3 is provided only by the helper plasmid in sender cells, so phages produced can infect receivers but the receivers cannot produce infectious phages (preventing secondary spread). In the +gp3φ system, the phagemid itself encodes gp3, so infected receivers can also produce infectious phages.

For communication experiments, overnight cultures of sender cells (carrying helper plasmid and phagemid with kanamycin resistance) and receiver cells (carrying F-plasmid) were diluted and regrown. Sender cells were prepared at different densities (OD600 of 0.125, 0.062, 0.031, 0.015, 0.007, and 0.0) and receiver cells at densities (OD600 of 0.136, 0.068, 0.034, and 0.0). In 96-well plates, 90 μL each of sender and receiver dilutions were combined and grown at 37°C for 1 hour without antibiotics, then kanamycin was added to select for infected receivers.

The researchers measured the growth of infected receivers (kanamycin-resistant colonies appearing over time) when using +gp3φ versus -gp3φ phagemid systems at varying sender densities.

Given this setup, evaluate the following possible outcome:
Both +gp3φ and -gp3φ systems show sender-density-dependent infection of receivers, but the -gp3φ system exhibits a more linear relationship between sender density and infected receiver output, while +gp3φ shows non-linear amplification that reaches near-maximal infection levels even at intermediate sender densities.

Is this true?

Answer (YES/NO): NO